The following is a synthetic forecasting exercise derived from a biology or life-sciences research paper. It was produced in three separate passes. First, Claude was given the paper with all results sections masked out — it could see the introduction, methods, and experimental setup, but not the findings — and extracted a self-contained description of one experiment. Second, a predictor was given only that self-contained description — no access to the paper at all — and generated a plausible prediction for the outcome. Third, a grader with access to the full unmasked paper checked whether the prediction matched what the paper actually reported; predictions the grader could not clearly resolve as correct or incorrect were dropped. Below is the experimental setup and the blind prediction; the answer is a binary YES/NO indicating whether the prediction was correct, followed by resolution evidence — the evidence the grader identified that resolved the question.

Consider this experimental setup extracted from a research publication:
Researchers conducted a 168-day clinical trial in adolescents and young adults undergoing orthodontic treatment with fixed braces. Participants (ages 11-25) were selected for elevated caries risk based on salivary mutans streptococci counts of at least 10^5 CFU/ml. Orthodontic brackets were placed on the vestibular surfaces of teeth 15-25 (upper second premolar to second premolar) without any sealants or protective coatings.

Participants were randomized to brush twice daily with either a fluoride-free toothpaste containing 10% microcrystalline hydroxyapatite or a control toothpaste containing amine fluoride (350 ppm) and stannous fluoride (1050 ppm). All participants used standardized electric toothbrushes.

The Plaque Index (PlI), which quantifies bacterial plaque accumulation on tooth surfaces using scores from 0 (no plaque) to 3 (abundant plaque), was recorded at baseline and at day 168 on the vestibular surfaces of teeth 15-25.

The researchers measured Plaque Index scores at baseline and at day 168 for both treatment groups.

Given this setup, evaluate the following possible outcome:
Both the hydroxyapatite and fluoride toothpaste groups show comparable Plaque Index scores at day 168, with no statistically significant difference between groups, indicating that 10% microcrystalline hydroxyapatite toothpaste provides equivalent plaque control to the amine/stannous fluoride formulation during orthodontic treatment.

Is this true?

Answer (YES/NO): YES